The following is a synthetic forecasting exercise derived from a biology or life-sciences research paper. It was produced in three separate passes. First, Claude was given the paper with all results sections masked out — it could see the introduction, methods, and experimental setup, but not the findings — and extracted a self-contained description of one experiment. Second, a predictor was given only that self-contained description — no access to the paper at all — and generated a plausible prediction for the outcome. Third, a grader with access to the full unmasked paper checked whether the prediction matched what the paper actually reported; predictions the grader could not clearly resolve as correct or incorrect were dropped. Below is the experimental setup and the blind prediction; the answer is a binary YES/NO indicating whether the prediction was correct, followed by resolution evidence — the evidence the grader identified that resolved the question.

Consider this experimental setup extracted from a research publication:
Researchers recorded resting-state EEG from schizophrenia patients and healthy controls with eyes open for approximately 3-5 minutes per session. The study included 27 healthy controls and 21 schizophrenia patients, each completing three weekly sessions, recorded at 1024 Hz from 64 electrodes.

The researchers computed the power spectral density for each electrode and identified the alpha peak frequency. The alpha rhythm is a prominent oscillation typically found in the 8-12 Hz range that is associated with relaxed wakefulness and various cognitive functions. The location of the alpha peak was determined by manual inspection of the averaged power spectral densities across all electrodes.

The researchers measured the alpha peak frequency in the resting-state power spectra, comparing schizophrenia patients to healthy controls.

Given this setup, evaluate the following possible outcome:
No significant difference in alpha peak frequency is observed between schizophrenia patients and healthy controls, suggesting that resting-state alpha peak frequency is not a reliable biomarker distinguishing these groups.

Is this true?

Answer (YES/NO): NO